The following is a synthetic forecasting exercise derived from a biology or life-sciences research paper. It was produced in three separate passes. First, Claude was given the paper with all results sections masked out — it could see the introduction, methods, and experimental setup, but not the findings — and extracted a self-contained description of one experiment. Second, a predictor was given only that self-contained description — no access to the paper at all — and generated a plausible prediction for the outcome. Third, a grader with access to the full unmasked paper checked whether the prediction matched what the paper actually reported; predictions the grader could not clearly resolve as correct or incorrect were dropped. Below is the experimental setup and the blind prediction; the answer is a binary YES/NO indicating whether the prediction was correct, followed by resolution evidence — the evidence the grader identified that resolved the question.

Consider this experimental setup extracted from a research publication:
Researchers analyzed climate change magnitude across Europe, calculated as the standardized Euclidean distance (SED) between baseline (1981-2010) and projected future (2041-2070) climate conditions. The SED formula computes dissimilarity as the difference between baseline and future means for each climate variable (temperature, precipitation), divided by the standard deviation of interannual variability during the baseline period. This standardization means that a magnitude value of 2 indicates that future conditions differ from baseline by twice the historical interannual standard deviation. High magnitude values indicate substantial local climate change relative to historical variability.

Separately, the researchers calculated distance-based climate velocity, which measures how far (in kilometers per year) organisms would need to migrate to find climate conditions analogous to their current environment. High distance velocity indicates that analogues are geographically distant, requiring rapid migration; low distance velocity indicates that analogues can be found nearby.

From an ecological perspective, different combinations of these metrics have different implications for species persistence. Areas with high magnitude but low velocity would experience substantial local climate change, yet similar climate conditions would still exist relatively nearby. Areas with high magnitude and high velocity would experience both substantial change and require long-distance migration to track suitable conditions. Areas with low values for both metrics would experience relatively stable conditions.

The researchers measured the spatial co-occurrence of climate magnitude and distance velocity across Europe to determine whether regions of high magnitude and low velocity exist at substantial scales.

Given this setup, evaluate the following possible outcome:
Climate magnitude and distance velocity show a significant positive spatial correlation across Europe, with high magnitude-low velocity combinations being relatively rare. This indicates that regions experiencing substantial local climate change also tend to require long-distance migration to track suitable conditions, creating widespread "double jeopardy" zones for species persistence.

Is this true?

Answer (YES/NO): NO